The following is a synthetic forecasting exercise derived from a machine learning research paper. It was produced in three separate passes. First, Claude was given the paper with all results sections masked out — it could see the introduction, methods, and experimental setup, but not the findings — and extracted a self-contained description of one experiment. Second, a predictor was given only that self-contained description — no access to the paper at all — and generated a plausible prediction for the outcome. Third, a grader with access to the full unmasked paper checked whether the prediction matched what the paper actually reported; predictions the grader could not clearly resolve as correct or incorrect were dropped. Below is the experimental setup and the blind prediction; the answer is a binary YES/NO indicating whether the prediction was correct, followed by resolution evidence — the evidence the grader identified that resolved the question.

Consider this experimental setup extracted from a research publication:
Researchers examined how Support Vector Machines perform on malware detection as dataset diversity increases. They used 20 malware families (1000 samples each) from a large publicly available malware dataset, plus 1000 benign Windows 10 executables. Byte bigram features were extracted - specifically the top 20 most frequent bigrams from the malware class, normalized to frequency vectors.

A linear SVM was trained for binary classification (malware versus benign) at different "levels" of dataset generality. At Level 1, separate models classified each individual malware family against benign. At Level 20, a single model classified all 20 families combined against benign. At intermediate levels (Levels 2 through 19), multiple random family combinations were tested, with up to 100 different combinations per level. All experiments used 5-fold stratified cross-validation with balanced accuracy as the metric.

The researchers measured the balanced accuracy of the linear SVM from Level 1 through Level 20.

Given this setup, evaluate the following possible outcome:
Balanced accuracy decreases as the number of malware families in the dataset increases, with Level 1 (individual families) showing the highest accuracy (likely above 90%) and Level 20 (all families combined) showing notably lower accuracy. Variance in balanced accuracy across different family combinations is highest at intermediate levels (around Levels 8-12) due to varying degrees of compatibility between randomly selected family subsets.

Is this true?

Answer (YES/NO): NO